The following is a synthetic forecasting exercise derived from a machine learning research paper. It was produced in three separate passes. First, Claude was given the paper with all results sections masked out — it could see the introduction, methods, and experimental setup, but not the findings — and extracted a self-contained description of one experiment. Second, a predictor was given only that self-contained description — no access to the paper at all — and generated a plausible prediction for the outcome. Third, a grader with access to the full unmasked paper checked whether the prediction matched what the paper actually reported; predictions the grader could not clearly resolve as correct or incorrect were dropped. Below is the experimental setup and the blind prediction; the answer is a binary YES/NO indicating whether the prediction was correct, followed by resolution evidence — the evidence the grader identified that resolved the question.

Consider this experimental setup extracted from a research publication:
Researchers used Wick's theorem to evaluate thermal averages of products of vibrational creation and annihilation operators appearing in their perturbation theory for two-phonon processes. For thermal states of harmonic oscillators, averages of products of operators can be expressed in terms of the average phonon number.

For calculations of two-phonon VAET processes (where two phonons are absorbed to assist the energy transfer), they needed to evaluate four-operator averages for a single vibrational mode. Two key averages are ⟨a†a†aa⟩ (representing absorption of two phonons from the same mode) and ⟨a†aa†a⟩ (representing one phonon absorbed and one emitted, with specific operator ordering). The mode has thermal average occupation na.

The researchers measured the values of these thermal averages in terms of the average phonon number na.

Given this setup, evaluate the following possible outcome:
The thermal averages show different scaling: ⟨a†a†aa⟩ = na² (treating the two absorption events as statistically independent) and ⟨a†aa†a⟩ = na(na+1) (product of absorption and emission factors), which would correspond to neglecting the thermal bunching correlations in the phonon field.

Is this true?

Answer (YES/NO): NO